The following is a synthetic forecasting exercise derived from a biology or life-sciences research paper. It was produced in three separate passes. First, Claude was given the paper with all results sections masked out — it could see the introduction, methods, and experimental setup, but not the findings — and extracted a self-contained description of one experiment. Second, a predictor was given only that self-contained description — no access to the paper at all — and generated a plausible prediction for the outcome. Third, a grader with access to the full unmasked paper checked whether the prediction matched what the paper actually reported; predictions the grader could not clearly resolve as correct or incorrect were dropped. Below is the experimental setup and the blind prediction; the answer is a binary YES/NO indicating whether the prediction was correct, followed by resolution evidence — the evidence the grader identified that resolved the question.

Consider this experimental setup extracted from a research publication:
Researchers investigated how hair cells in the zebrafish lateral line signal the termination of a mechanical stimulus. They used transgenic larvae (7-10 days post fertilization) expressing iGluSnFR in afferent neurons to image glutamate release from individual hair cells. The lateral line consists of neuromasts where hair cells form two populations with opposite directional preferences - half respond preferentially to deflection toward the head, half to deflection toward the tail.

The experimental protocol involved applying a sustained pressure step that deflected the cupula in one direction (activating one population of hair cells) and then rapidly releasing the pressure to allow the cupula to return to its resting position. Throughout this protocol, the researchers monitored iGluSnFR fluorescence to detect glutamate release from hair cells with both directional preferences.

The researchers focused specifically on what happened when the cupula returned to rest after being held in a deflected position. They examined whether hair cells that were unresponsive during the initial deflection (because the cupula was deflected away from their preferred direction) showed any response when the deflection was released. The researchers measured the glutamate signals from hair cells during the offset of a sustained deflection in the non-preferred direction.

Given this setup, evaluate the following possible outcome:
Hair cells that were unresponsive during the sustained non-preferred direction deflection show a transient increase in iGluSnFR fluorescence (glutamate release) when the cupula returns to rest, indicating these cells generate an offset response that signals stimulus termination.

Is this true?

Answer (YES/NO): YES